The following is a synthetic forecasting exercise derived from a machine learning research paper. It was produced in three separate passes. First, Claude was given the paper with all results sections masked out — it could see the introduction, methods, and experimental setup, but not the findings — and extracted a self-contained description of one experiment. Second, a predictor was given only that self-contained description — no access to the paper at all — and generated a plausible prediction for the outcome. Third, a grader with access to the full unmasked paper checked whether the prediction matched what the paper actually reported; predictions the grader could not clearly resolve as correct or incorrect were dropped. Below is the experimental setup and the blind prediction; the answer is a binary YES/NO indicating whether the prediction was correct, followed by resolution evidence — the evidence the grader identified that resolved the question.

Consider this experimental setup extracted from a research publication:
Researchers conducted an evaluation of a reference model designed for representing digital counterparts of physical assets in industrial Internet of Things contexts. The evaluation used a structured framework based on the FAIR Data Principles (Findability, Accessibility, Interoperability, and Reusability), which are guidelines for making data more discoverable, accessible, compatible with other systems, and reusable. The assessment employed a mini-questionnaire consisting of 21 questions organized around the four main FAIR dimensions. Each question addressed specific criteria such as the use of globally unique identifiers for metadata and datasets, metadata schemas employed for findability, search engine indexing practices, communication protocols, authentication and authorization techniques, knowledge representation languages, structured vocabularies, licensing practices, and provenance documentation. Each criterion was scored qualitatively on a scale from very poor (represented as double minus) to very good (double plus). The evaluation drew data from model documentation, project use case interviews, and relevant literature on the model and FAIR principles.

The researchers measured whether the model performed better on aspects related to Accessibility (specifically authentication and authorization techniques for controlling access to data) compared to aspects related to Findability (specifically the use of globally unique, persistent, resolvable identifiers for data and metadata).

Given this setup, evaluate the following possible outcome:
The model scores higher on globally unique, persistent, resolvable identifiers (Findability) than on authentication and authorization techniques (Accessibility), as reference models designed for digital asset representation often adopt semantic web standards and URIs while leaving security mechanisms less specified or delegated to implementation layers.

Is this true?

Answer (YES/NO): NO